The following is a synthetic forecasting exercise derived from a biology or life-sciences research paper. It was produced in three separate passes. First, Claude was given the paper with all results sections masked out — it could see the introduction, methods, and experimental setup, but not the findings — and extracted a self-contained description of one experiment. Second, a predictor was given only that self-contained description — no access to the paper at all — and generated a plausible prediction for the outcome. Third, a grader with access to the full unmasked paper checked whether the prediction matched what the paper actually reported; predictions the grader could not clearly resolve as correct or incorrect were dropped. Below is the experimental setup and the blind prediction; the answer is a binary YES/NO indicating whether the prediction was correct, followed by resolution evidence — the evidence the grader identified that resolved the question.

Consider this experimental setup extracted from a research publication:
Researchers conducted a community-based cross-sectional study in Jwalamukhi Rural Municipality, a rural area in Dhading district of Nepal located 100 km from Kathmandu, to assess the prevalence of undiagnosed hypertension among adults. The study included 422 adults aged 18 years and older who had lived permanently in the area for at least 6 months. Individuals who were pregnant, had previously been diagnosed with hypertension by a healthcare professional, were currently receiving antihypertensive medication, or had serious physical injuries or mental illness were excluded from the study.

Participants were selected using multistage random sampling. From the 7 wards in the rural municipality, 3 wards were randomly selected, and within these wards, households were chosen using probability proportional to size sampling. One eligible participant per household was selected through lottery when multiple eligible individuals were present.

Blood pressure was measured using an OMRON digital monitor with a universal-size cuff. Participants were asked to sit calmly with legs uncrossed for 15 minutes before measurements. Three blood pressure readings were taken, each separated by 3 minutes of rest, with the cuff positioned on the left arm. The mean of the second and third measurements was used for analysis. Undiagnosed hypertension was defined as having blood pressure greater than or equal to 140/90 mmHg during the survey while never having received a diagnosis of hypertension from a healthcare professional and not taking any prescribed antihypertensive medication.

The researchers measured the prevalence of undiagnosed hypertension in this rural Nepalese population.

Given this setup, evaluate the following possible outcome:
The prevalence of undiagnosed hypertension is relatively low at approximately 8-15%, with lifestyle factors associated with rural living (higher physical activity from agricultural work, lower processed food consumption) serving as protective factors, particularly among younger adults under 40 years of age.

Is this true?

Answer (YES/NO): NO